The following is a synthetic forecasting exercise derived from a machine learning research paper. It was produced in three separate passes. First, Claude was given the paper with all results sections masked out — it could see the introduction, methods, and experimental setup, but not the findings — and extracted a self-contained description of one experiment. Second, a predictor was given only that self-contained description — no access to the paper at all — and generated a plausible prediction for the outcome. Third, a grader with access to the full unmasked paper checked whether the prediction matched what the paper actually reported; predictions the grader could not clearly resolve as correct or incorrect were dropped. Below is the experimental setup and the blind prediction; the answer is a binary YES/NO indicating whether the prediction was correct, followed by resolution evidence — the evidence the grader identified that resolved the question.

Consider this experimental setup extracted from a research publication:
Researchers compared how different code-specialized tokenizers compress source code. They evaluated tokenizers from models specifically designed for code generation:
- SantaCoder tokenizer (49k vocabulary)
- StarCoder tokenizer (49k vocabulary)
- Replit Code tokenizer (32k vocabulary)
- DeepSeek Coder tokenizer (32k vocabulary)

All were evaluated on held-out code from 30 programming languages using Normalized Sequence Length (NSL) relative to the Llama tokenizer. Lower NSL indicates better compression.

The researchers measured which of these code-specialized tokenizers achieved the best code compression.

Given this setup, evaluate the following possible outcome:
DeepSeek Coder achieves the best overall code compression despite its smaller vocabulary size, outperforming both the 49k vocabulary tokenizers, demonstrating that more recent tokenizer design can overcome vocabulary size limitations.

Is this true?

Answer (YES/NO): NO